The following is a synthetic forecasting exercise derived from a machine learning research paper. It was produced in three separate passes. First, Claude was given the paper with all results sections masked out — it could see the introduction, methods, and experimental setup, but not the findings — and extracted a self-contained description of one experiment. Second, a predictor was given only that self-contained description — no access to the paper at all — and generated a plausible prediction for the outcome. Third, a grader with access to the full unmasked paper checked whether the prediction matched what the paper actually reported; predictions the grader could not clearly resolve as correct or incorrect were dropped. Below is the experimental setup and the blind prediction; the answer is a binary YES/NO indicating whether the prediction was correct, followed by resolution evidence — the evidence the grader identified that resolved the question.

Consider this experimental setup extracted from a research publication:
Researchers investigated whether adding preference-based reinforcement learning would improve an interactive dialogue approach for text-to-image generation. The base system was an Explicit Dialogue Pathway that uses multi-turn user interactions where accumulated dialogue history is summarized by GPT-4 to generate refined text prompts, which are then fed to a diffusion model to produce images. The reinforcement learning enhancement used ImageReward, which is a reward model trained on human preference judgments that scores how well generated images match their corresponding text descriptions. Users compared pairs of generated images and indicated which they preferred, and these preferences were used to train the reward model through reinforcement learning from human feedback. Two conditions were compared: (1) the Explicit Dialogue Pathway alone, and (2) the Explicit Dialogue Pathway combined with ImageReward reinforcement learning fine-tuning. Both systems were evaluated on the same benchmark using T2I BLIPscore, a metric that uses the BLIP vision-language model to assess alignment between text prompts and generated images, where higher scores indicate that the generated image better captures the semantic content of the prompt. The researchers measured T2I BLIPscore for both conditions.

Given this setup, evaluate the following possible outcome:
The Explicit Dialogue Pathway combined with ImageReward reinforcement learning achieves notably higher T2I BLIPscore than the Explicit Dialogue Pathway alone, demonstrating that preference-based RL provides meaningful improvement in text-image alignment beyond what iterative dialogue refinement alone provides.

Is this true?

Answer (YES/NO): NO